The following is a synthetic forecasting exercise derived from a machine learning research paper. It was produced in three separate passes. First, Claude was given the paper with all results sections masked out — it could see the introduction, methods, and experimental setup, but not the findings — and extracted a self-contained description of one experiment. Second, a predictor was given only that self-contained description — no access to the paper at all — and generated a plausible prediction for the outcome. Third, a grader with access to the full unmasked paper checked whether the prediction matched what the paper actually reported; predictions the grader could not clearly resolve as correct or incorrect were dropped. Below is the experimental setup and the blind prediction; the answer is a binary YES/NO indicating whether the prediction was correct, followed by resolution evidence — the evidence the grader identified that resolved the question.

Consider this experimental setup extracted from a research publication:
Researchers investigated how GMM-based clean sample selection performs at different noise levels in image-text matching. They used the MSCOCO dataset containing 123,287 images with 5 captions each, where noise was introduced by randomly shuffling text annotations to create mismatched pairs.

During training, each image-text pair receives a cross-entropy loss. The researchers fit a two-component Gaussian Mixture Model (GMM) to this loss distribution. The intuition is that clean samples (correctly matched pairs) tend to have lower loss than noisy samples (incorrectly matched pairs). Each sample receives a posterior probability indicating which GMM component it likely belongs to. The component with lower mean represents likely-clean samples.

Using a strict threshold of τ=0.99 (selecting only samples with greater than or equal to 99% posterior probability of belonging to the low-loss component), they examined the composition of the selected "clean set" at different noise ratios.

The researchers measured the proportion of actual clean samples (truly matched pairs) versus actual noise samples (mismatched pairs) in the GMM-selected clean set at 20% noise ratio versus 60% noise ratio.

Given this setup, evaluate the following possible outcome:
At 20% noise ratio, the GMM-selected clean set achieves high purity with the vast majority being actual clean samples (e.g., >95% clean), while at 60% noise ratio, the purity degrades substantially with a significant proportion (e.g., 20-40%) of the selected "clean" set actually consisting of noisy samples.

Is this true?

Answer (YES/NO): NO